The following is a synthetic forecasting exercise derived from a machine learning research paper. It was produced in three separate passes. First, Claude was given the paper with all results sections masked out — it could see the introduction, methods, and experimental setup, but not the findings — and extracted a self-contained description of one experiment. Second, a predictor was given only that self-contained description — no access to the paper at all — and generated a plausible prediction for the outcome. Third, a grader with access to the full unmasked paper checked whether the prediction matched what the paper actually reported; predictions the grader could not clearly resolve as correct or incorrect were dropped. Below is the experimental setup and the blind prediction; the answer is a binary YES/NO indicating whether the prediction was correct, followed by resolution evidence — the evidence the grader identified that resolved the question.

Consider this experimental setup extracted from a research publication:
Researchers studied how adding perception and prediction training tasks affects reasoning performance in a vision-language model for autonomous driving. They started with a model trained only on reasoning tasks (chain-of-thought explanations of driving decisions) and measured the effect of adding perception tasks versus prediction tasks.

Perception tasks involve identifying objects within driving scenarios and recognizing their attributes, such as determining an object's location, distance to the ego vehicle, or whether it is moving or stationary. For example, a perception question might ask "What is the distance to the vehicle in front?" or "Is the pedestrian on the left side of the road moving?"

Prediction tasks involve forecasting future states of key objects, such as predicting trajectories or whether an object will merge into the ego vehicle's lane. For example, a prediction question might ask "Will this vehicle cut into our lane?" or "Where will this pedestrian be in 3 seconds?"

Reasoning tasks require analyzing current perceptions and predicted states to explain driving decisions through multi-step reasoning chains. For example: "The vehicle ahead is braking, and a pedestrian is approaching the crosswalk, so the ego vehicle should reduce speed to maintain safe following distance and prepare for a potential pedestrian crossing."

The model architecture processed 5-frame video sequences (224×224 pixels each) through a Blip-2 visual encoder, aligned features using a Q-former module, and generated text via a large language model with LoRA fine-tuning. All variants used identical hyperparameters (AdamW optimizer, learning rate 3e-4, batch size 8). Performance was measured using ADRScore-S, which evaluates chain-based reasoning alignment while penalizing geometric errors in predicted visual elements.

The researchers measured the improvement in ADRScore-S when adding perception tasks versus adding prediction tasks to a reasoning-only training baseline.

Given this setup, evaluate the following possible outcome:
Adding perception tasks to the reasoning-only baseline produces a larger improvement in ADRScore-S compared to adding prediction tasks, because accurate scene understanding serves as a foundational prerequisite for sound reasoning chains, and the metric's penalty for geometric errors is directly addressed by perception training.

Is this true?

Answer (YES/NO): NO